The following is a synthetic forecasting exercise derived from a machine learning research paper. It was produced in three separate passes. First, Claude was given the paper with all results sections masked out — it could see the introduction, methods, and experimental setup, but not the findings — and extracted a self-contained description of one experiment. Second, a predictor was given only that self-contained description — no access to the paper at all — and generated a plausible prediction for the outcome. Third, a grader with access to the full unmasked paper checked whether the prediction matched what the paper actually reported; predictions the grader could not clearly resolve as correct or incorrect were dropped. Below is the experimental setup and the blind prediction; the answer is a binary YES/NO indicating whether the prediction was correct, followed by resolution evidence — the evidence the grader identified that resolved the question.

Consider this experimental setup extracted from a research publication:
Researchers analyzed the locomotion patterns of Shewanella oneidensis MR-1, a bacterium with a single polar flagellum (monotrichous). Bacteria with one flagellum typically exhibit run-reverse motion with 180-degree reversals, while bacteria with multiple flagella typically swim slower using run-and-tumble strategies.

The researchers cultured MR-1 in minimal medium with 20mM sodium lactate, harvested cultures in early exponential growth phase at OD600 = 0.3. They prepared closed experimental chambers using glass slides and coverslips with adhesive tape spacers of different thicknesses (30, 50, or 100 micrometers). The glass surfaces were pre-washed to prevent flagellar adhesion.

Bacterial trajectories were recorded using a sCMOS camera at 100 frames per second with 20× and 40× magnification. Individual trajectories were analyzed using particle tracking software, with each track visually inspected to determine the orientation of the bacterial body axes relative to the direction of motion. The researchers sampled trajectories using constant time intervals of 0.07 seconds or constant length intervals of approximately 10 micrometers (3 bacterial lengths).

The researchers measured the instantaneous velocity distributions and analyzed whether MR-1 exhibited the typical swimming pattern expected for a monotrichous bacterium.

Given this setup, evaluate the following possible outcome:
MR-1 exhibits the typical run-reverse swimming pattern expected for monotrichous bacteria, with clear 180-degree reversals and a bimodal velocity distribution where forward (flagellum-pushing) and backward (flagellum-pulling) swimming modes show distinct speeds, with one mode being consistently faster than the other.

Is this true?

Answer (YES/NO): NO